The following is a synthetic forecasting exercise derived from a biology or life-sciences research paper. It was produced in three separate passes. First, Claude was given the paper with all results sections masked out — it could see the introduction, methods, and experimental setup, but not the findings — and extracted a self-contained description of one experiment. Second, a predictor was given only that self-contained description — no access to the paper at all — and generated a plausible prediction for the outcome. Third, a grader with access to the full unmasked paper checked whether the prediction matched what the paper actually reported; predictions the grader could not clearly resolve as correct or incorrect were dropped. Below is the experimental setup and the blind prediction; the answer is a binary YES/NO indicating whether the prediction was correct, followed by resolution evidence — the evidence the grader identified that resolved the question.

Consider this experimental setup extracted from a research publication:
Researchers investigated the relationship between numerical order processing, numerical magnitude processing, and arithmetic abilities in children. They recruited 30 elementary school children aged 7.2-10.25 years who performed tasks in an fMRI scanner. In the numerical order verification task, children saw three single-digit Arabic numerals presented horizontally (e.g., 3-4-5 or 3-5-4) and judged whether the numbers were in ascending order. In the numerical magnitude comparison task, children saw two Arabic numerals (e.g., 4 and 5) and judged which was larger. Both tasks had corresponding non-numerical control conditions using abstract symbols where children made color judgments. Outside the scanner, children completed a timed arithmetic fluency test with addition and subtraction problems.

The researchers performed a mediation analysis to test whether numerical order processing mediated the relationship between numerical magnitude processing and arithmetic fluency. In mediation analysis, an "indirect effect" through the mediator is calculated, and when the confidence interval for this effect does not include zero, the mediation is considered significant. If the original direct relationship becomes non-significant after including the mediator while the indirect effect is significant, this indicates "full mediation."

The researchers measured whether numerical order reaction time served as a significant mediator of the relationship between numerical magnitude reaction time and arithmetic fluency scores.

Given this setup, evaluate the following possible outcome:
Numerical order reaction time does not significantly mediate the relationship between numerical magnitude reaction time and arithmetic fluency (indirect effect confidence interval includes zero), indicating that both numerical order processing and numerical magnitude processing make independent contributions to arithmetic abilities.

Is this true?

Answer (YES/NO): NO